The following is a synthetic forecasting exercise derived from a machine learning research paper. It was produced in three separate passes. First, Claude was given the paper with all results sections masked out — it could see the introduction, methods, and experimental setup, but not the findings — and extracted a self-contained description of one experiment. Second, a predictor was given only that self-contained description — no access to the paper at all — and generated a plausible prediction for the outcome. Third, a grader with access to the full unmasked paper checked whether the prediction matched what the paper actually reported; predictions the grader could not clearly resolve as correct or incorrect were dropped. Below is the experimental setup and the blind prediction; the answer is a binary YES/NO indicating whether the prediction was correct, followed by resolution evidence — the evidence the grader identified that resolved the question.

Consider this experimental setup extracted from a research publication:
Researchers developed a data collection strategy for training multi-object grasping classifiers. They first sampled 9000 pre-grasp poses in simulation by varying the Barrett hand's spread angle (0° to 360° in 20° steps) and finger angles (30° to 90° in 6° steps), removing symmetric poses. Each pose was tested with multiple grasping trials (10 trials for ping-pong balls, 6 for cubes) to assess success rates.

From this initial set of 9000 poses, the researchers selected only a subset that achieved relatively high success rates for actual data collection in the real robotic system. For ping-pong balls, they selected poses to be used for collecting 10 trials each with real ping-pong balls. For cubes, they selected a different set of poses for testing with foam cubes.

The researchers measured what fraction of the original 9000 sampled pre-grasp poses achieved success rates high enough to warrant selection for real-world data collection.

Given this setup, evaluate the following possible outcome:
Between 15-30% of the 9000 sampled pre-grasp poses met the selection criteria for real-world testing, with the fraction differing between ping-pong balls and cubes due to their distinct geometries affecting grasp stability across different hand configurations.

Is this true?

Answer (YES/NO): NO